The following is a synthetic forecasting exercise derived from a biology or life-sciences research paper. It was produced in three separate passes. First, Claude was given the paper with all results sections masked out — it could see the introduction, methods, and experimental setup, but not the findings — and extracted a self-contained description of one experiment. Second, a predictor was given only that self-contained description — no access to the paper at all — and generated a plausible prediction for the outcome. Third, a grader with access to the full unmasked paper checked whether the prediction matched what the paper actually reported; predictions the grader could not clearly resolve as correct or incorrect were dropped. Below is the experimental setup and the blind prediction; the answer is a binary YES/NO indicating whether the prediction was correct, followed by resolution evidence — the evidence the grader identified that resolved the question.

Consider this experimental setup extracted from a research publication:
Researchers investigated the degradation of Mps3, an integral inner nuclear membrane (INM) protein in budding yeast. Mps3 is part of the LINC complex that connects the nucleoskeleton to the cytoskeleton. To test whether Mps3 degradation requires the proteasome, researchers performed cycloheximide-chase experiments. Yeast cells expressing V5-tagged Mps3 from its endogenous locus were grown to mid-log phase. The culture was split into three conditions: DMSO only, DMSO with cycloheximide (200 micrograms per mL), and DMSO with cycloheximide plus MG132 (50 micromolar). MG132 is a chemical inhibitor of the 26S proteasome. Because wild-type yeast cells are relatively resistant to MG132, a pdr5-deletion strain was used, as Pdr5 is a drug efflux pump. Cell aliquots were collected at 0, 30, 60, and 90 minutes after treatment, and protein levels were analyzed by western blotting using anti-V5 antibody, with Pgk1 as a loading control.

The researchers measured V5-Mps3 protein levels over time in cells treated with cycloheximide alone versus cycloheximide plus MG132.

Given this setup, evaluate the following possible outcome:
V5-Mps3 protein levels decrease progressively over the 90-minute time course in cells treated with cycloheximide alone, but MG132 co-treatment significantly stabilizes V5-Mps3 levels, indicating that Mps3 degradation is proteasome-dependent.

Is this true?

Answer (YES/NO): YES